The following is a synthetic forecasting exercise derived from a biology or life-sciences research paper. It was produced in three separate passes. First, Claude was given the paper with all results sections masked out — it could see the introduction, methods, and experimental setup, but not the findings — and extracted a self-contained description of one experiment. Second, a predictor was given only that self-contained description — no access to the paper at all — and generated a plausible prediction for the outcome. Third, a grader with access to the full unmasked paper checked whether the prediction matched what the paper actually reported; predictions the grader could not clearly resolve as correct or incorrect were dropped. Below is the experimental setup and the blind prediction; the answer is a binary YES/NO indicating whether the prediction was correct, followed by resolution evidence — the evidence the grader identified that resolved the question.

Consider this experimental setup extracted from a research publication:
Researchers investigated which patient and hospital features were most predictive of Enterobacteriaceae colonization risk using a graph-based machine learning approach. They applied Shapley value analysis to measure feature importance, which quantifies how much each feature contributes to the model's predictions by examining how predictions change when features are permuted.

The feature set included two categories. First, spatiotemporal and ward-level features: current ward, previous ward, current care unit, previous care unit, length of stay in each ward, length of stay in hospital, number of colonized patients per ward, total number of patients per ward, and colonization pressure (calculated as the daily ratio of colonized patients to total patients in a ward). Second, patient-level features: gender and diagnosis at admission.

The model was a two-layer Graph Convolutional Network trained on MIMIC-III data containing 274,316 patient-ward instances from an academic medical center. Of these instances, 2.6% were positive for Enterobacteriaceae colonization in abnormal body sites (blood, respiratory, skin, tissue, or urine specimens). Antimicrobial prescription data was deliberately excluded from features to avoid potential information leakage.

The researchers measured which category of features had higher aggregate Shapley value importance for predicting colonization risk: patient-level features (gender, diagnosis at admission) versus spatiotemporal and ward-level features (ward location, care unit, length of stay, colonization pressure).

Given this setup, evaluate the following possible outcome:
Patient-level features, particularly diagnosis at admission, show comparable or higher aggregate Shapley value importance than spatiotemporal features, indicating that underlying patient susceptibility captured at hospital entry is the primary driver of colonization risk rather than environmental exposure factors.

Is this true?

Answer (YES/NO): NO